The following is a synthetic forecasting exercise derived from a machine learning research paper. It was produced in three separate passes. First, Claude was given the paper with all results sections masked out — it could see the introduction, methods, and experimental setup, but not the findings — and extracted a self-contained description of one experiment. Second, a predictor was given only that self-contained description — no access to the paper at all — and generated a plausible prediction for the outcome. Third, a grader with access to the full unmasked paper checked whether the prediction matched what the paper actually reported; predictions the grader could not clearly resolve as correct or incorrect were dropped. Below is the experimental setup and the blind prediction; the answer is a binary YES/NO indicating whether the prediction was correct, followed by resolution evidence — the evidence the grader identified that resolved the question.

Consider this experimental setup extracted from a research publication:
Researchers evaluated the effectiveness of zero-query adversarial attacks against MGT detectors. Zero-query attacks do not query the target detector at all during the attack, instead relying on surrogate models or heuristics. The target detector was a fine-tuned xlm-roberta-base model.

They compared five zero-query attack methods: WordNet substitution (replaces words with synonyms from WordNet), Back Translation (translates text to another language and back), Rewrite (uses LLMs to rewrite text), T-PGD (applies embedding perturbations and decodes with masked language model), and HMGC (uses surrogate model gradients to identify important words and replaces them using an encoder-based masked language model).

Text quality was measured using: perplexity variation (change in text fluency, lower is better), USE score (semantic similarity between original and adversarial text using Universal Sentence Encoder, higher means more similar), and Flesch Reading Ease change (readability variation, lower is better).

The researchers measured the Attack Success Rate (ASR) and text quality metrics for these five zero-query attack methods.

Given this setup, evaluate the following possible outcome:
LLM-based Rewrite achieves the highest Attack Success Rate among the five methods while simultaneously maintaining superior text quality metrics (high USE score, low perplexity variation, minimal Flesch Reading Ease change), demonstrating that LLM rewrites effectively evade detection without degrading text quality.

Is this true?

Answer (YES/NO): NO